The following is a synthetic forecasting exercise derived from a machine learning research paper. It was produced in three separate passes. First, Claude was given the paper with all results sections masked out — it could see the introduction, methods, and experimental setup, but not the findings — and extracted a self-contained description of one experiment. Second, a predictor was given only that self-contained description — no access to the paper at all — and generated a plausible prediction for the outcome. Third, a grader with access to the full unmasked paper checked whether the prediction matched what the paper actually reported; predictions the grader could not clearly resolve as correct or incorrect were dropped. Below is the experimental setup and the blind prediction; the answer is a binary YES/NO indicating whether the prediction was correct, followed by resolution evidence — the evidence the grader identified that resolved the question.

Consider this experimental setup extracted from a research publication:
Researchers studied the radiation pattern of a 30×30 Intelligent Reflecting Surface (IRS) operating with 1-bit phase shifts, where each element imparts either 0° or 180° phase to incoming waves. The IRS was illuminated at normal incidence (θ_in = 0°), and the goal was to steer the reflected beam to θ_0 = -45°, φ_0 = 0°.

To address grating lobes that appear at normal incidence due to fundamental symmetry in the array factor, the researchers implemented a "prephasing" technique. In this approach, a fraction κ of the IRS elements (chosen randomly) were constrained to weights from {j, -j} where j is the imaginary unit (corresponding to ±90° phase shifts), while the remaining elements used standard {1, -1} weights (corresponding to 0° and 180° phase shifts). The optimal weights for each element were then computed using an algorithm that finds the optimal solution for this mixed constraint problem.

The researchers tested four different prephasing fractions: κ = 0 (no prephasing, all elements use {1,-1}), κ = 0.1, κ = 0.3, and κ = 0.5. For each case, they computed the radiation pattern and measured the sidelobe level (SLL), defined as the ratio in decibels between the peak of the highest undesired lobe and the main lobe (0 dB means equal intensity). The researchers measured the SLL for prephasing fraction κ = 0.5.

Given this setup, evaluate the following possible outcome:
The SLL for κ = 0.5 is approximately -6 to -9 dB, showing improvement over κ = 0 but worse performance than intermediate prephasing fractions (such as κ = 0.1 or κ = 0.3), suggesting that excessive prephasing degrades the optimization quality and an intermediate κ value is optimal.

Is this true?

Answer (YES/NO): NO